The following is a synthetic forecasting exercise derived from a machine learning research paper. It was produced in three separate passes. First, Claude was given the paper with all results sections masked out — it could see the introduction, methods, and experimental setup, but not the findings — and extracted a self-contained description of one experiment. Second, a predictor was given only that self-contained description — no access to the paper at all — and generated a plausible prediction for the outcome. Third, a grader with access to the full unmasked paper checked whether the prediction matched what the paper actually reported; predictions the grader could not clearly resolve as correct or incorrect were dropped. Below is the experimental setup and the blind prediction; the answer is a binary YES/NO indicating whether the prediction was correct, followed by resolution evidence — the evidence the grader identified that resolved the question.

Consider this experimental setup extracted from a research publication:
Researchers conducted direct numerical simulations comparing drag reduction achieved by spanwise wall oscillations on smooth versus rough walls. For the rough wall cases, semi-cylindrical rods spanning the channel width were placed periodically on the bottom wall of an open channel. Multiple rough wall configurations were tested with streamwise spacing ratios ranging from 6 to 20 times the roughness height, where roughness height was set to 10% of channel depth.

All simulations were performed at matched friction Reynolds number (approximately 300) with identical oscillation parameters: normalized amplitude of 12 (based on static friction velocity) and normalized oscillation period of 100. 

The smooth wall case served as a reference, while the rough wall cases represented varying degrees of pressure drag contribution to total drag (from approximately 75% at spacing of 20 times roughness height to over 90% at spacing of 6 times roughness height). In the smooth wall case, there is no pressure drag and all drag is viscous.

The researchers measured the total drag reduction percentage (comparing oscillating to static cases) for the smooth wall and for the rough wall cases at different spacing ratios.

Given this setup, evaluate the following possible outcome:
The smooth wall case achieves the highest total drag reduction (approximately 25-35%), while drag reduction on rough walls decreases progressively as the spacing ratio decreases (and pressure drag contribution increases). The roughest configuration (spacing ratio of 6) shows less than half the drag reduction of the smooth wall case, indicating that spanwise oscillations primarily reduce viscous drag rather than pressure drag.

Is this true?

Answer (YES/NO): NO